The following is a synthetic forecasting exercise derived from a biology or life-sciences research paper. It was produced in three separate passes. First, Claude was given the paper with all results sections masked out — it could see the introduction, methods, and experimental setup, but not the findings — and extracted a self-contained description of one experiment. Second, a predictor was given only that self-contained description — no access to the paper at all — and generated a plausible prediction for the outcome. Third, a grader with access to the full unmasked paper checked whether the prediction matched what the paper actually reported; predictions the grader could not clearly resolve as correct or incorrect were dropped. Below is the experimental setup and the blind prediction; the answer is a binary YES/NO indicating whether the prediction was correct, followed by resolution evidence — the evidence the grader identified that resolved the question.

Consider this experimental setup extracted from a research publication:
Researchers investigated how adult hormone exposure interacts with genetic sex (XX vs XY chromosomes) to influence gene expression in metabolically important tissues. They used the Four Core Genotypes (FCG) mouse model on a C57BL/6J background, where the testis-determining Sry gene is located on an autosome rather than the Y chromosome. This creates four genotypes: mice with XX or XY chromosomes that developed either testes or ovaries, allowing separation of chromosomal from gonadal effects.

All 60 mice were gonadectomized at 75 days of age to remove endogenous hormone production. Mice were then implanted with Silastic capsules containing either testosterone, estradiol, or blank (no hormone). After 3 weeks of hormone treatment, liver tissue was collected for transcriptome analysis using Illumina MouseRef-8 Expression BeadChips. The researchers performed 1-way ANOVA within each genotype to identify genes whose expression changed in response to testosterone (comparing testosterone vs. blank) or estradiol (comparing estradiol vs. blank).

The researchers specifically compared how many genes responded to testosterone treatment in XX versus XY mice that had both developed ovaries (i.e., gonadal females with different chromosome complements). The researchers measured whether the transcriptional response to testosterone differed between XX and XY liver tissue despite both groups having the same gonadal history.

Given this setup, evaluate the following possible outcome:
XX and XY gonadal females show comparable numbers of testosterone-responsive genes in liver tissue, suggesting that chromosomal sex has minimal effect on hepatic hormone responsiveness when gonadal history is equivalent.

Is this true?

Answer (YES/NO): YES